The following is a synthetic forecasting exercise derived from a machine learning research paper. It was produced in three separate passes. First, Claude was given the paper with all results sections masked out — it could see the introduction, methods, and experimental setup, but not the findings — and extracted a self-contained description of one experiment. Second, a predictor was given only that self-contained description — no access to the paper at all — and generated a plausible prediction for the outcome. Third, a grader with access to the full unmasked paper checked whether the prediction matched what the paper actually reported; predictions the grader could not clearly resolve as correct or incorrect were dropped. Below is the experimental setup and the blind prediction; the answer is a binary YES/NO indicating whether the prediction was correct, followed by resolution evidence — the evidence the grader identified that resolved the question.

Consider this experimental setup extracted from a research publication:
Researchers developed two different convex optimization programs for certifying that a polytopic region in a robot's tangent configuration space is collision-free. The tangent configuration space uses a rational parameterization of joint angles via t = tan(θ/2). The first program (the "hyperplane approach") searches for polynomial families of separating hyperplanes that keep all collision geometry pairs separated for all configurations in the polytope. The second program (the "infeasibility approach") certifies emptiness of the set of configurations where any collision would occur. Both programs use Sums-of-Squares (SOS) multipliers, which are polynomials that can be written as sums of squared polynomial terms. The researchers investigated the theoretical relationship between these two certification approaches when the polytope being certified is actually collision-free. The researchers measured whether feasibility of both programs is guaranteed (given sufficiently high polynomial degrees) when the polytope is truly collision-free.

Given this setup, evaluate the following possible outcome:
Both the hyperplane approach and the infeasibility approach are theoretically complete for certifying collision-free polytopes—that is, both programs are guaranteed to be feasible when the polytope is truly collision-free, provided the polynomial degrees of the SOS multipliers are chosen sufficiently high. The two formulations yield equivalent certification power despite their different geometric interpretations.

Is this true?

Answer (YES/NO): YES